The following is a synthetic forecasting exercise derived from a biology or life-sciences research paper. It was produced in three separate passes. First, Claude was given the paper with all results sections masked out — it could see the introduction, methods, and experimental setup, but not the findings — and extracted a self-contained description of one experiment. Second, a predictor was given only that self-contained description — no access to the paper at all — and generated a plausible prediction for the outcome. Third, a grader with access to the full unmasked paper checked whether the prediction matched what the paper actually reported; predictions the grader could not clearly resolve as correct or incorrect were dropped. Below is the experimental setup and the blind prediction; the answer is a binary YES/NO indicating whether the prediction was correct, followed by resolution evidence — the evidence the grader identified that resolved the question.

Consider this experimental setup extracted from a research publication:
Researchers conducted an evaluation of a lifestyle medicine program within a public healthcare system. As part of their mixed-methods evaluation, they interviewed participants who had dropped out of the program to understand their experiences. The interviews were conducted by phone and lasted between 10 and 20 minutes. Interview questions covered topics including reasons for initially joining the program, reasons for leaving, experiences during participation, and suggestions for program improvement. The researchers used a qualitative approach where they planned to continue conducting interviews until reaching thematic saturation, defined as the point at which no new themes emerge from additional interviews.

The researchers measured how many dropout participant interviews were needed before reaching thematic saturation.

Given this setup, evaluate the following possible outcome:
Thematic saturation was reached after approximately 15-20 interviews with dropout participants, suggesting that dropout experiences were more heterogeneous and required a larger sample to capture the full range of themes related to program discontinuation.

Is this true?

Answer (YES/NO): NO